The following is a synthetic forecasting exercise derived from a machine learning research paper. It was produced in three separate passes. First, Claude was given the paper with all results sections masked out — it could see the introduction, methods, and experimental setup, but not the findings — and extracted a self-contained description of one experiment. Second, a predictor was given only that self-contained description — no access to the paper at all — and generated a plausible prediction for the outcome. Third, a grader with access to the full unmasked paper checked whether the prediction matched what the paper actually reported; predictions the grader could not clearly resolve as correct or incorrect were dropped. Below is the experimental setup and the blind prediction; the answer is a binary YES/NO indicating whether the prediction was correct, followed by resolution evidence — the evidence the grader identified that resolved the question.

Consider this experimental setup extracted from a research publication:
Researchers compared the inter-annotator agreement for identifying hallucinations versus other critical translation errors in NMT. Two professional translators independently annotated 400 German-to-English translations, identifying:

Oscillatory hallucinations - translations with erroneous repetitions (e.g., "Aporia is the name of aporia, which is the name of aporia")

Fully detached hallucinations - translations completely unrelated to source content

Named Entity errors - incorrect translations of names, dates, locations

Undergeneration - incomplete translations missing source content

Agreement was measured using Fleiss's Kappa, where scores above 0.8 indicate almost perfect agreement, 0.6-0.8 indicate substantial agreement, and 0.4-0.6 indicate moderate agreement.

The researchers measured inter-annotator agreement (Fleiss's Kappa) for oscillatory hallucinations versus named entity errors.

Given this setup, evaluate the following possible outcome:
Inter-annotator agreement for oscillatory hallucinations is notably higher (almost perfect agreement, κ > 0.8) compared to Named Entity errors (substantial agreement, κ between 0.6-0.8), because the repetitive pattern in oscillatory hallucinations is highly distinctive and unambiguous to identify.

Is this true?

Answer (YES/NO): NO